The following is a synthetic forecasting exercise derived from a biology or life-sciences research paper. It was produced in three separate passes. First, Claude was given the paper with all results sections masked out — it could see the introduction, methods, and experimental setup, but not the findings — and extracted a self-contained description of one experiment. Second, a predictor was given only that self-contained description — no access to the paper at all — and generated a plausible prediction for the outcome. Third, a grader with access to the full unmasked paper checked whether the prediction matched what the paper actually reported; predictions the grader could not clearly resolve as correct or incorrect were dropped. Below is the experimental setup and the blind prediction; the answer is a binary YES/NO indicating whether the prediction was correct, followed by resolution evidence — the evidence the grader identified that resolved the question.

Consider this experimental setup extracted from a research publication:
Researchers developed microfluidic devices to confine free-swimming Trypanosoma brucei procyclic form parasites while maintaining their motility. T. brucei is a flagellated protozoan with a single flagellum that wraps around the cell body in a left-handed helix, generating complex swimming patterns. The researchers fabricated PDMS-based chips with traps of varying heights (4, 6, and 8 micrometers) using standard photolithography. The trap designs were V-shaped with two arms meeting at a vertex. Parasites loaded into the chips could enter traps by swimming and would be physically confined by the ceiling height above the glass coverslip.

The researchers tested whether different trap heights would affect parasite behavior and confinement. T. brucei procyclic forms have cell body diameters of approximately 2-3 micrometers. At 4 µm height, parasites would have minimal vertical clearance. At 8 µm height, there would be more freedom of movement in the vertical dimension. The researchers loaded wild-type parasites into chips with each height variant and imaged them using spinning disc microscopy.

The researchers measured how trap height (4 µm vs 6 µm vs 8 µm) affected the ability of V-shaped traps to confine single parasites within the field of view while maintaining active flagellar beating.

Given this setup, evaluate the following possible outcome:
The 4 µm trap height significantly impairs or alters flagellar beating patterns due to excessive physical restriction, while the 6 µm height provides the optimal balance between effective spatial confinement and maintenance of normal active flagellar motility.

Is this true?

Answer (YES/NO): NO